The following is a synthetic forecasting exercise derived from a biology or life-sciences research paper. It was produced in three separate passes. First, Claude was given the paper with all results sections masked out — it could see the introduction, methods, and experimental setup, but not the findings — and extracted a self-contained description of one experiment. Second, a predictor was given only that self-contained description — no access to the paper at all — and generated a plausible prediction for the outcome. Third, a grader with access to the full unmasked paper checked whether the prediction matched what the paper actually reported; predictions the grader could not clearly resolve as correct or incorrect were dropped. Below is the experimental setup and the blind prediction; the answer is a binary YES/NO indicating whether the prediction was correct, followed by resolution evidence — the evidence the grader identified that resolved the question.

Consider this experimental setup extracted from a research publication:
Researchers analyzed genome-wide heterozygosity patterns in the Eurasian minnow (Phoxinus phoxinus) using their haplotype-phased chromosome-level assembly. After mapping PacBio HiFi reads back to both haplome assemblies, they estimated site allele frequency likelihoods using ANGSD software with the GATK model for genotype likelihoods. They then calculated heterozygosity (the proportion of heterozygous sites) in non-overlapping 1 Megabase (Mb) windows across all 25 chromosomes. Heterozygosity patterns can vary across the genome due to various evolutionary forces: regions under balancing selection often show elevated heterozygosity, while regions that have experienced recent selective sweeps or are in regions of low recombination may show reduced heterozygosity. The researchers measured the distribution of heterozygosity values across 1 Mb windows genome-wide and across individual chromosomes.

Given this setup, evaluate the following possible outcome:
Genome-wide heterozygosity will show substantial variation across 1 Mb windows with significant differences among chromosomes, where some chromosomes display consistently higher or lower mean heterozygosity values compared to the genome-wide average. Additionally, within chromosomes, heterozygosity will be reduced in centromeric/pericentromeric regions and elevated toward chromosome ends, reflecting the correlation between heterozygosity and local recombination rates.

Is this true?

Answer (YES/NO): NO